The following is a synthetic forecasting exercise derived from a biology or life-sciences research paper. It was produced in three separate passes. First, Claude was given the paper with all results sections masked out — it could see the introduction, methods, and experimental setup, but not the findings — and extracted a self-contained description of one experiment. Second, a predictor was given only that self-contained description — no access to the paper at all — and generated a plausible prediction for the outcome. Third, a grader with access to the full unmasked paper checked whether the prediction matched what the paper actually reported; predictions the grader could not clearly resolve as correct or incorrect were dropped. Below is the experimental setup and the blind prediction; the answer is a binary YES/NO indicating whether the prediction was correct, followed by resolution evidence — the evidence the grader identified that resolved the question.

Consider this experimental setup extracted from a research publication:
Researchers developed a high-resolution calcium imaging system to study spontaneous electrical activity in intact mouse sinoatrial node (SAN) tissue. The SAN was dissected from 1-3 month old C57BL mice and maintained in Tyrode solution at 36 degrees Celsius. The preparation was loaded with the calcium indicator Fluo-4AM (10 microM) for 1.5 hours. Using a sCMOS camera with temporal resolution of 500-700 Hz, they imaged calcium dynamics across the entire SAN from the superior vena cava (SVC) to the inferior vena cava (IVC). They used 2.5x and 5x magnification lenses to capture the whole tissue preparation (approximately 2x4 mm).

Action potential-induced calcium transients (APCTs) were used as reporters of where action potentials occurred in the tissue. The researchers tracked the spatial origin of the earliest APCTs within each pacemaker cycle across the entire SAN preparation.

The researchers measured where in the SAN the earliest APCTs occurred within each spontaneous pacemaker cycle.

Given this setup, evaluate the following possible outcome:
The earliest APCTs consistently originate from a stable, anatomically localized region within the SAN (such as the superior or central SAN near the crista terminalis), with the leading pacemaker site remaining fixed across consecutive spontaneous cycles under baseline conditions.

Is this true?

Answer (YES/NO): NO